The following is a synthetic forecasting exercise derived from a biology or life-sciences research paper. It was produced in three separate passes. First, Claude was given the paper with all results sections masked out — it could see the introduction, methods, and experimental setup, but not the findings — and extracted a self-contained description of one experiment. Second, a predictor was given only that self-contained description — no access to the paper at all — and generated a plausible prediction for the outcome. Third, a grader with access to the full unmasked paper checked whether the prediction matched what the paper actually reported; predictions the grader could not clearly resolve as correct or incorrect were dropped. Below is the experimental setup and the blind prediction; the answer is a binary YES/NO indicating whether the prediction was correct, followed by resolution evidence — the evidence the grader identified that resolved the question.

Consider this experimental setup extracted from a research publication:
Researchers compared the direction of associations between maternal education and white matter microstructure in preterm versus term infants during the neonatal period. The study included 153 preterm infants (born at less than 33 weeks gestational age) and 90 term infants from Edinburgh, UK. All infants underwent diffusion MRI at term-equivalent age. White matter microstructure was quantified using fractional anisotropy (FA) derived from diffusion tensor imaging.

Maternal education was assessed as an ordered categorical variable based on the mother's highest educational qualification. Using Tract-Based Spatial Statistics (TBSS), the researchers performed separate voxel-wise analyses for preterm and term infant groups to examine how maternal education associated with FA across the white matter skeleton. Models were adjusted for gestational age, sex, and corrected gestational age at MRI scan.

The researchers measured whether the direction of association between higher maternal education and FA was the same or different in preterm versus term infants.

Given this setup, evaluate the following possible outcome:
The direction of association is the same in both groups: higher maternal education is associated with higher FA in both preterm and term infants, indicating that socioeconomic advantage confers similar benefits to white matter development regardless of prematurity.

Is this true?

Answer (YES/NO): NO